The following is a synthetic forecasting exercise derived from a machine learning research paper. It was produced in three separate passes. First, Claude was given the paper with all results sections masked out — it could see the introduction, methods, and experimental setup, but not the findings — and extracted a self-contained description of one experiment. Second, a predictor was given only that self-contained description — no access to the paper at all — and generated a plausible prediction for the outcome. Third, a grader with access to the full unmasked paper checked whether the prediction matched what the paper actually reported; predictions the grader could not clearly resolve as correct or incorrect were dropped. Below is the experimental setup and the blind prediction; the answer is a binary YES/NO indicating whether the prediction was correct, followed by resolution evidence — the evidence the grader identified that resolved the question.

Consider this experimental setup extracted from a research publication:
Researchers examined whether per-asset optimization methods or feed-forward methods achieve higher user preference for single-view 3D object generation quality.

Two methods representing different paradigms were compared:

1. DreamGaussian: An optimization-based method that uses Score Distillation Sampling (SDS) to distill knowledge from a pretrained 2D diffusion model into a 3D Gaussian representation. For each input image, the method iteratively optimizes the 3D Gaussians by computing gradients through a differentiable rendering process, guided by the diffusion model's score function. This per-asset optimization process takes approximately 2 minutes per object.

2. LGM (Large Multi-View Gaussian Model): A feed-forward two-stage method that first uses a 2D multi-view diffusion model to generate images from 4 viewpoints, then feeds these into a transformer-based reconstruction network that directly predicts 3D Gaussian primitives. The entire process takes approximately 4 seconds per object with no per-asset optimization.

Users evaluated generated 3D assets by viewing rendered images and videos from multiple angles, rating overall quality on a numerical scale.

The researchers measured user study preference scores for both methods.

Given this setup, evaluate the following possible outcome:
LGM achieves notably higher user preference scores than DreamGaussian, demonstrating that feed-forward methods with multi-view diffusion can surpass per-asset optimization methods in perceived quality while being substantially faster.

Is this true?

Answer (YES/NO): YES